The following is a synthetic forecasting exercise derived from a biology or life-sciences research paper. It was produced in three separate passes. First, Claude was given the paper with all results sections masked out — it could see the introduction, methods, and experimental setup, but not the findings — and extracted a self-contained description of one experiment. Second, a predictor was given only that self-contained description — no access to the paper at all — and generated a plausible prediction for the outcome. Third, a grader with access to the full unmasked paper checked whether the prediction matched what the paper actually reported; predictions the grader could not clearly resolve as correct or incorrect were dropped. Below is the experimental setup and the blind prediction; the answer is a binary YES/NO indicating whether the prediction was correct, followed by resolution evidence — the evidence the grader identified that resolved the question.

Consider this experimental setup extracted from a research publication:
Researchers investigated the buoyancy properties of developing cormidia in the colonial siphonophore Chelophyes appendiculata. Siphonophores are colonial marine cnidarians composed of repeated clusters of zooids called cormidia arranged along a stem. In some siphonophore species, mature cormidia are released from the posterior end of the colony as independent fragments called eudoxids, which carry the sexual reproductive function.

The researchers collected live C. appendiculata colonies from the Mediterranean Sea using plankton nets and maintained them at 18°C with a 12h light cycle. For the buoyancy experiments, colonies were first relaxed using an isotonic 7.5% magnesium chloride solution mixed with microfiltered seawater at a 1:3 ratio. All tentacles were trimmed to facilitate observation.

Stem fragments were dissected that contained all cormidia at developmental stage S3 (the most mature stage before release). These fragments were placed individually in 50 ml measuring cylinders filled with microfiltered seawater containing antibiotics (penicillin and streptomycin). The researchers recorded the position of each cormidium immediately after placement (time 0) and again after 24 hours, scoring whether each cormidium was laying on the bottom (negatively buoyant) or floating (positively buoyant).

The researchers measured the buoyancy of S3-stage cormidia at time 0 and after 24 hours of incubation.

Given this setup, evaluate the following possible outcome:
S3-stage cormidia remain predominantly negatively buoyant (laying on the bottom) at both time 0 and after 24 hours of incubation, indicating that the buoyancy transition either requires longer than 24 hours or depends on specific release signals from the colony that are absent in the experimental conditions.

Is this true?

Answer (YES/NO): NO